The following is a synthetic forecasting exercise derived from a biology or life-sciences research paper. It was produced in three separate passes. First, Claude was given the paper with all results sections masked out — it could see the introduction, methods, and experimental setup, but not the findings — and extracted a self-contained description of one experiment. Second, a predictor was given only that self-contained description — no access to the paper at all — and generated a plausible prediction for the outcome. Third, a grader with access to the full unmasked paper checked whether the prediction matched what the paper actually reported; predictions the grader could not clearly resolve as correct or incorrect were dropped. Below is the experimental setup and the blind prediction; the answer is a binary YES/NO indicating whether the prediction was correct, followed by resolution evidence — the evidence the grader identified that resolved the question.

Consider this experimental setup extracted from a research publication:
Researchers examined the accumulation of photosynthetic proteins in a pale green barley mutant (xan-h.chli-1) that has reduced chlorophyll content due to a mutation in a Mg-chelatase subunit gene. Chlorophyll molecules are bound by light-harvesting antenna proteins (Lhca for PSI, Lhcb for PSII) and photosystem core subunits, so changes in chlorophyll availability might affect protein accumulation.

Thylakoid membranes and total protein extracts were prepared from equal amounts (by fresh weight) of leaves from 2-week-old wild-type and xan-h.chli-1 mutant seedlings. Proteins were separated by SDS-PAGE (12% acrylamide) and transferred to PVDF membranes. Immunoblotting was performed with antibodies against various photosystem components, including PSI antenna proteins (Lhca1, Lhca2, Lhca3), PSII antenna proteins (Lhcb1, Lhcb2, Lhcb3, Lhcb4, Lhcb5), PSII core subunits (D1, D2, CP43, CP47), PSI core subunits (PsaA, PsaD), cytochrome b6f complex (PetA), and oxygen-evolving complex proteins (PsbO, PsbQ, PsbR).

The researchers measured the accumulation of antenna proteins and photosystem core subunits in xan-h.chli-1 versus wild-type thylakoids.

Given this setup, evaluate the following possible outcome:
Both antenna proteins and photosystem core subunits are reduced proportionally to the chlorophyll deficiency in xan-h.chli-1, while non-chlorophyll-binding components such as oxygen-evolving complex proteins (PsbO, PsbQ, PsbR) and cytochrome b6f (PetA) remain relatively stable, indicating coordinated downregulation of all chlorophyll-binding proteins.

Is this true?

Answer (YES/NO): NO